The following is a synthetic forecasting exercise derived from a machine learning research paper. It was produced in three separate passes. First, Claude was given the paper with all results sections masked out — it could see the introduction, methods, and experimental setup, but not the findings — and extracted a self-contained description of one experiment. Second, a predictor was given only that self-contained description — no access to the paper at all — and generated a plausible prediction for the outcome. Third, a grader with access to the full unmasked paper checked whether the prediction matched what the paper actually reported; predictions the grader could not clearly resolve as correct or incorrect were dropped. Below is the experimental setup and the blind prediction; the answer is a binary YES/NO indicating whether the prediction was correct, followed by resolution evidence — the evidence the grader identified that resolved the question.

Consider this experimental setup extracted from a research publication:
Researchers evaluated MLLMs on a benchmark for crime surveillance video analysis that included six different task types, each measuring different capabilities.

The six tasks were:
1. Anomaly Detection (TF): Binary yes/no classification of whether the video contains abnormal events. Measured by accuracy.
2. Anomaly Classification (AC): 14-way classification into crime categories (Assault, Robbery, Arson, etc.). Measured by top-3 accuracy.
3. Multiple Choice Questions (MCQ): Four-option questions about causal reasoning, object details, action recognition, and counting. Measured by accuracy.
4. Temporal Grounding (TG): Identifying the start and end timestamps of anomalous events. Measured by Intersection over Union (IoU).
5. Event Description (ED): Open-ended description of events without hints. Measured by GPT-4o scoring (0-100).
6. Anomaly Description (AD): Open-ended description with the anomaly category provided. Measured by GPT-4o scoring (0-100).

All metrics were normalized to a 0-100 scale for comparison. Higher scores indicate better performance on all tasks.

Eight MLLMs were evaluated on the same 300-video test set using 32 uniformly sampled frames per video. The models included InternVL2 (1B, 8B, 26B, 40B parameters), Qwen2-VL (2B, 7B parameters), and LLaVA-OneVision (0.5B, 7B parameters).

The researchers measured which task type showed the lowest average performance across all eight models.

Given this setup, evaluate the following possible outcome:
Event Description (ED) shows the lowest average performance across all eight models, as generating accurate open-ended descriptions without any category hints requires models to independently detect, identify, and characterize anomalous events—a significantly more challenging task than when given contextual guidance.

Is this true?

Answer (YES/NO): NO